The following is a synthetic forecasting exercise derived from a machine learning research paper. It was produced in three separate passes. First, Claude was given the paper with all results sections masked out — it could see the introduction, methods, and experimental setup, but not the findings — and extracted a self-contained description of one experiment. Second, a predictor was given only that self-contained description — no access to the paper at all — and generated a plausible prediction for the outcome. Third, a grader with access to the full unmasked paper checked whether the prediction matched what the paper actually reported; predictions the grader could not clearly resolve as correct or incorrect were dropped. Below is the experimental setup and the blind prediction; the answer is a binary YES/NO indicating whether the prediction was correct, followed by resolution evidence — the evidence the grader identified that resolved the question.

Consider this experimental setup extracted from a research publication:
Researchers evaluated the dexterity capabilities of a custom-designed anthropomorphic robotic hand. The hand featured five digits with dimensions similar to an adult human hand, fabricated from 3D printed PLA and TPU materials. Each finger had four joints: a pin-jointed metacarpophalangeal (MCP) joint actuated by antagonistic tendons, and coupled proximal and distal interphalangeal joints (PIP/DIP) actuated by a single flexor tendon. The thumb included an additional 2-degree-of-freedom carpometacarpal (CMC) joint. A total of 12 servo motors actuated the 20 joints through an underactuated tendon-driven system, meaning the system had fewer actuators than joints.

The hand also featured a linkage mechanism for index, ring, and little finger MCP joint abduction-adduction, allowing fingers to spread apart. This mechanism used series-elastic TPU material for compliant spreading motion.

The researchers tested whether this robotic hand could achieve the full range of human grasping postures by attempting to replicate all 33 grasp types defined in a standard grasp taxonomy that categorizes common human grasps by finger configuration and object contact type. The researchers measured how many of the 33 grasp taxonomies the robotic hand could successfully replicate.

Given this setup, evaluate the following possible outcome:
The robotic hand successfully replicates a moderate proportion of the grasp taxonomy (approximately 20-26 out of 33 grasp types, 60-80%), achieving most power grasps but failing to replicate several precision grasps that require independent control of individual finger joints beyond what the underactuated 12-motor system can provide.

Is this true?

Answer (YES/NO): NO